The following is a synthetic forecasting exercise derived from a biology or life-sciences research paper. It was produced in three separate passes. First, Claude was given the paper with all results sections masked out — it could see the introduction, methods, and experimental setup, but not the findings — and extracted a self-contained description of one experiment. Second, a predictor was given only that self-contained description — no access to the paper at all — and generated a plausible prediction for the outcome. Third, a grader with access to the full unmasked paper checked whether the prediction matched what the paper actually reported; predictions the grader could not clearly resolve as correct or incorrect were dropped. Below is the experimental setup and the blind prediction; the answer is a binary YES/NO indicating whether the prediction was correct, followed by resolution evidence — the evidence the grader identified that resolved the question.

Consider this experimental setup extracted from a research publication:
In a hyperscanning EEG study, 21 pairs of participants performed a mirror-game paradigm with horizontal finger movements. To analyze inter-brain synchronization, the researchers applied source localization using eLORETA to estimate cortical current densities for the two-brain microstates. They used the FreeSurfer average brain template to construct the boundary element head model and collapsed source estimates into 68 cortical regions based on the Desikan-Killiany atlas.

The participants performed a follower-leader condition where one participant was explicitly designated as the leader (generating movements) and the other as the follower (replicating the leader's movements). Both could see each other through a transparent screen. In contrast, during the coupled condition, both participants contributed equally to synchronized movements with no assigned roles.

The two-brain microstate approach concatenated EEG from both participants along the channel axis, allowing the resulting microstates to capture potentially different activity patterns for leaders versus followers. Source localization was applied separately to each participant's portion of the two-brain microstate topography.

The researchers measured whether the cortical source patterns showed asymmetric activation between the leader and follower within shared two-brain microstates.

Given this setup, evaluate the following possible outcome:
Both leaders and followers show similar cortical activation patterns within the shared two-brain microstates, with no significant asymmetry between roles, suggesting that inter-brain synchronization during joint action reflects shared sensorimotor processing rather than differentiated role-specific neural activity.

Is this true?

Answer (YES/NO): YES